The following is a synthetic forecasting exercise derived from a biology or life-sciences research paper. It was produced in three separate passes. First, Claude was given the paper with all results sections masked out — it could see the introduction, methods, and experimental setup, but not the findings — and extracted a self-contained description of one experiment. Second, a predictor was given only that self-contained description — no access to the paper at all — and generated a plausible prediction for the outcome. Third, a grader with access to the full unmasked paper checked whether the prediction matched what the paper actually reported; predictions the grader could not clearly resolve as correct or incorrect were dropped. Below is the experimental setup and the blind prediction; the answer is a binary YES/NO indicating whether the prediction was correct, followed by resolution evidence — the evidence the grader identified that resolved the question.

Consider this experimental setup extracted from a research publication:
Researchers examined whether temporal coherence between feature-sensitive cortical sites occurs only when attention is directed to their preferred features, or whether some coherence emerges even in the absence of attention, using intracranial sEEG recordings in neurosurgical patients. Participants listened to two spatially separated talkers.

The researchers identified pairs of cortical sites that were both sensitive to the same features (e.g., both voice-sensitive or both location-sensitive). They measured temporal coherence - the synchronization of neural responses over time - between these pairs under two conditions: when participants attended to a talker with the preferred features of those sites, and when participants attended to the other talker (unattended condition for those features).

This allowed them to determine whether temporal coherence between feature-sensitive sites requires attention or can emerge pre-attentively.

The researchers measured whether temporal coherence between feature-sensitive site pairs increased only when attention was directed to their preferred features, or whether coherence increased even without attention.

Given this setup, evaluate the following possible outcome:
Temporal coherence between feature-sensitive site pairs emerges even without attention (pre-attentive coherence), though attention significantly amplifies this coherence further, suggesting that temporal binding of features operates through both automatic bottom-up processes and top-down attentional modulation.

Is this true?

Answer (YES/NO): YES